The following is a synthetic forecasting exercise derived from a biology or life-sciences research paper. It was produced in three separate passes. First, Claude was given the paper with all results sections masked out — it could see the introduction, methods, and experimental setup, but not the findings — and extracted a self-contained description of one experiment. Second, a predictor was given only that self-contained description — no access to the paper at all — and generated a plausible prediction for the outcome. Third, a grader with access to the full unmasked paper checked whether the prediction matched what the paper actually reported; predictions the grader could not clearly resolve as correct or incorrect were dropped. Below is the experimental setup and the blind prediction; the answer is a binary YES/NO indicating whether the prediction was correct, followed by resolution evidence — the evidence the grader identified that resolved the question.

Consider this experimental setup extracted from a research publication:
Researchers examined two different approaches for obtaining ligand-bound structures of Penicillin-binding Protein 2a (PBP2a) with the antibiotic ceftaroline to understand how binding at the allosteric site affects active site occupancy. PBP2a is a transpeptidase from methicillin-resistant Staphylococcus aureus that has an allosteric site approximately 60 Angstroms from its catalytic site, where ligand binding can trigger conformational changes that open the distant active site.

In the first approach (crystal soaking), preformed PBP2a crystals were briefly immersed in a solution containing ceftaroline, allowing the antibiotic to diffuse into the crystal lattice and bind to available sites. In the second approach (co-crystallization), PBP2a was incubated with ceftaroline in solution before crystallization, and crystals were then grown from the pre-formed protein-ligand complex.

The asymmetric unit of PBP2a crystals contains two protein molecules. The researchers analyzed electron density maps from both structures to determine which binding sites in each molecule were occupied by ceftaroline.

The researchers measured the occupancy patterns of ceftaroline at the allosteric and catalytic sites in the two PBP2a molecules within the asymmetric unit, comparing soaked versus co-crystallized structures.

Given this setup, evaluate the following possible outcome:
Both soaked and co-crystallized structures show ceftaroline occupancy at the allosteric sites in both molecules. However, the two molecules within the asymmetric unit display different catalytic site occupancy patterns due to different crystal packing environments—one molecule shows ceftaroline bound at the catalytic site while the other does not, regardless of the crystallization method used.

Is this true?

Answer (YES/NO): NO